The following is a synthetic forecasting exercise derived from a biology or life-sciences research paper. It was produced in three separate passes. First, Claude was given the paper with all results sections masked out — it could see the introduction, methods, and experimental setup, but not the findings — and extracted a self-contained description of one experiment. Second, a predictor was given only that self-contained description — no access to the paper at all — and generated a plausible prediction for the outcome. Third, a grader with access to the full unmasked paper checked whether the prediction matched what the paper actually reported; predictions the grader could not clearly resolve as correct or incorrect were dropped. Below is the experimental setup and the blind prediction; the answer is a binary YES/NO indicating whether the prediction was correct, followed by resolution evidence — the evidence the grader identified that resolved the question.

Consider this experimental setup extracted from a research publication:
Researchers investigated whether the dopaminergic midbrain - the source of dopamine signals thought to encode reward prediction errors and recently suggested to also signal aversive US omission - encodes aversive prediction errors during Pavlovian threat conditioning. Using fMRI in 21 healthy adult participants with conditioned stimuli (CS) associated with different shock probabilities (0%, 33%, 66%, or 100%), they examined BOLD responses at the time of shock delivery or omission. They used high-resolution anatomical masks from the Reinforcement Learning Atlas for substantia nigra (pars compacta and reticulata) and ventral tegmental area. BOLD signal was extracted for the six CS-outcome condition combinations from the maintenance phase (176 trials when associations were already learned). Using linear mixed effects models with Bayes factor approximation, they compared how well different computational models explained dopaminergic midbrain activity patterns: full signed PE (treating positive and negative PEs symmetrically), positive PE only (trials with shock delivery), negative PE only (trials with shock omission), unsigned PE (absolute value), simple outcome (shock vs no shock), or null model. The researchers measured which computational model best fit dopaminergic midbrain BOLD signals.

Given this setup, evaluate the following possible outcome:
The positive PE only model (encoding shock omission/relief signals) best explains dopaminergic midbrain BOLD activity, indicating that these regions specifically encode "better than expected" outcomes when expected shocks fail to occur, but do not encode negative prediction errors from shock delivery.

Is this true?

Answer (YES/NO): NO